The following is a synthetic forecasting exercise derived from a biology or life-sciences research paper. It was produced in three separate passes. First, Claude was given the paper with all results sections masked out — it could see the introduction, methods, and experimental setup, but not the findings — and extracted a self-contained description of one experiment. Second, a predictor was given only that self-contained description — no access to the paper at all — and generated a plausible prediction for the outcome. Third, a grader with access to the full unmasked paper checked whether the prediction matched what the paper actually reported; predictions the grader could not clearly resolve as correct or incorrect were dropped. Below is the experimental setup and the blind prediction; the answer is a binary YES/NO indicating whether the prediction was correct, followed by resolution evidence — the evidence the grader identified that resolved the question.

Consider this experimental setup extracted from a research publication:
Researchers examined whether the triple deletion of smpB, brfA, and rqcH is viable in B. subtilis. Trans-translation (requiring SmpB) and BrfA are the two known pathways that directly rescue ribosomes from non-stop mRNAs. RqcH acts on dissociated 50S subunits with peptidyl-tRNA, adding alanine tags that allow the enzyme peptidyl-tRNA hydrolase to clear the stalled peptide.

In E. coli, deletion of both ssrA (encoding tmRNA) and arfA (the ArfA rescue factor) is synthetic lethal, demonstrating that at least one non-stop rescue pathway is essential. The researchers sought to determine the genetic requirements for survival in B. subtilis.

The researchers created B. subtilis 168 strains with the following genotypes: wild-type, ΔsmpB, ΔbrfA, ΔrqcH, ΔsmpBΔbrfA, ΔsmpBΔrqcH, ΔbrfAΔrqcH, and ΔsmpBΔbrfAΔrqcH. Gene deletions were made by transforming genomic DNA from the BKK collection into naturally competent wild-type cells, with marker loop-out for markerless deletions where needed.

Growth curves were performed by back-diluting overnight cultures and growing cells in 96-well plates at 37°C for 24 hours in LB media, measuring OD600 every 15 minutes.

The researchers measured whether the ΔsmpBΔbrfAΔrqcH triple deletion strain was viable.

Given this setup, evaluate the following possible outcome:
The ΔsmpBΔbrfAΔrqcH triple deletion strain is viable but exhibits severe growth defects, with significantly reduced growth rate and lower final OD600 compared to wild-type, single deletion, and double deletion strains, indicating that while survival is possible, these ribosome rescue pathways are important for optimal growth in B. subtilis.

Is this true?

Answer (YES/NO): NO